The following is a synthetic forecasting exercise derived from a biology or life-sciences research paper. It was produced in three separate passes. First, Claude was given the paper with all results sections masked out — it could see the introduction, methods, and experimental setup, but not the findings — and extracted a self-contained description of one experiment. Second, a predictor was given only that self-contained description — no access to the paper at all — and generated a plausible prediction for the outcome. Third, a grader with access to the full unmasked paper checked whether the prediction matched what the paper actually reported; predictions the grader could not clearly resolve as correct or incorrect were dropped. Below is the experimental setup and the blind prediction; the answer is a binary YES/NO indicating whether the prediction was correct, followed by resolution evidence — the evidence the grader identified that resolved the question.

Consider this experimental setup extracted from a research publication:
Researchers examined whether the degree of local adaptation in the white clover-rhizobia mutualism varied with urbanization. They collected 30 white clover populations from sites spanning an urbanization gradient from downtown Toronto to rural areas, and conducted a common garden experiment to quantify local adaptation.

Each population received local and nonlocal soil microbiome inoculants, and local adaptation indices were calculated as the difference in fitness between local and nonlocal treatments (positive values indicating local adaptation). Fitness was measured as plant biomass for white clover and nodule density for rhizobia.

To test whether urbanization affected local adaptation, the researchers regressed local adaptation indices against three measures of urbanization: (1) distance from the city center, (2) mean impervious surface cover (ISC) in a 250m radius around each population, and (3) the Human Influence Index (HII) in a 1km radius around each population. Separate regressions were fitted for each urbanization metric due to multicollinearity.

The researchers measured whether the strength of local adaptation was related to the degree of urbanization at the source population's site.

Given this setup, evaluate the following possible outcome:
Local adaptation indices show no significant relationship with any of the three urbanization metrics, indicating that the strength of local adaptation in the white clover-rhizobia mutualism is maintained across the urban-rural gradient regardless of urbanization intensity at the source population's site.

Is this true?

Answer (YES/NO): YES